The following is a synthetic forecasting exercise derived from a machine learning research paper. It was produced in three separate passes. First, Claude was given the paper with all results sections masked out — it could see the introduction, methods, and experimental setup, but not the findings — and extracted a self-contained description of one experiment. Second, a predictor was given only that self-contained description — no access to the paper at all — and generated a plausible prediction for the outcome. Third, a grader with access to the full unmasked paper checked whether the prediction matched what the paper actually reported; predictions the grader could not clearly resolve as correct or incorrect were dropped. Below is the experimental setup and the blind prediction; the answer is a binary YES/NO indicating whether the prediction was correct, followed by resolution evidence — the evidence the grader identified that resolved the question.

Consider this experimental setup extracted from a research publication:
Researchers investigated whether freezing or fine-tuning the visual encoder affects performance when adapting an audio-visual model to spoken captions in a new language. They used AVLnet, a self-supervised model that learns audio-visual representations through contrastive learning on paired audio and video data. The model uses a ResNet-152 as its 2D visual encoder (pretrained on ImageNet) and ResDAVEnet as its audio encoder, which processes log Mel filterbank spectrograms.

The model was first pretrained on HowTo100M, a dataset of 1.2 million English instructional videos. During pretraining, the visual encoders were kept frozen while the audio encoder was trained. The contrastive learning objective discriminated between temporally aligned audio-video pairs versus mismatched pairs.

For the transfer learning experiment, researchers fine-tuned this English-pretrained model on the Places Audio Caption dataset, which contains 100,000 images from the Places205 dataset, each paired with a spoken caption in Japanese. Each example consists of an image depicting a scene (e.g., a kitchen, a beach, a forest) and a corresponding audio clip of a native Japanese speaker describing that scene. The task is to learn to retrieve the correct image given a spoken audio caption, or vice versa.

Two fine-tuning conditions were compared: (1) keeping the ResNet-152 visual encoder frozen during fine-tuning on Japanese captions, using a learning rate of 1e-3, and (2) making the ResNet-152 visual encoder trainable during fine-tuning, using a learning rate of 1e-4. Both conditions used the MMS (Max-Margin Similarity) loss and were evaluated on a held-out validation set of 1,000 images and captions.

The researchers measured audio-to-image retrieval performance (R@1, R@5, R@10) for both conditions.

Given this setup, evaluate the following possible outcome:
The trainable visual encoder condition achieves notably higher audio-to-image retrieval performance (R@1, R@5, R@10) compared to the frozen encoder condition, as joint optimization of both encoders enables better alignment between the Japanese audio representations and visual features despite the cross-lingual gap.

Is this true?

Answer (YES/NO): NO